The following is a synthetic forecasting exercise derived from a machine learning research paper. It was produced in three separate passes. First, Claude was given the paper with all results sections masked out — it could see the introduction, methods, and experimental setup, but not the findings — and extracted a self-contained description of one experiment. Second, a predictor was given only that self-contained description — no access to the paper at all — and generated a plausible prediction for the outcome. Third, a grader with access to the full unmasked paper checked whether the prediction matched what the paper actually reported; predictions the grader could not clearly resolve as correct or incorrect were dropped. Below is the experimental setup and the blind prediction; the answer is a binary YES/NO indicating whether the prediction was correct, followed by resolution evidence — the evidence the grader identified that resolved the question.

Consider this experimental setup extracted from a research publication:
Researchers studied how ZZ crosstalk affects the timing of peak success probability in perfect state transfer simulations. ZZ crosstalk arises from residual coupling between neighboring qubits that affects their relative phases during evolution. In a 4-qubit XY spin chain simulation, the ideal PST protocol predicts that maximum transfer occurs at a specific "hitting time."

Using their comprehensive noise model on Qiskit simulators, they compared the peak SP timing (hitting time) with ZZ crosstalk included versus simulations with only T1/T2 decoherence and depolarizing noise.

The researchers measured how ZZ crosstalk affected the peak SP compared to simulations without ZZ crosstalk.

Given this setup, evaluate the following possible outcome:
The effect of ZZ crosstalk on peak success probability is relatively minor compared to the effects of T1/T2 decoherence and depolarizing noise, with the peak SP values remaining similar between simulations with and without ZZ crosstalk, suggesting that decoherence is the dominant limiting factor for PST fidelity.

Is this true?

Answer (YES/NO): YES